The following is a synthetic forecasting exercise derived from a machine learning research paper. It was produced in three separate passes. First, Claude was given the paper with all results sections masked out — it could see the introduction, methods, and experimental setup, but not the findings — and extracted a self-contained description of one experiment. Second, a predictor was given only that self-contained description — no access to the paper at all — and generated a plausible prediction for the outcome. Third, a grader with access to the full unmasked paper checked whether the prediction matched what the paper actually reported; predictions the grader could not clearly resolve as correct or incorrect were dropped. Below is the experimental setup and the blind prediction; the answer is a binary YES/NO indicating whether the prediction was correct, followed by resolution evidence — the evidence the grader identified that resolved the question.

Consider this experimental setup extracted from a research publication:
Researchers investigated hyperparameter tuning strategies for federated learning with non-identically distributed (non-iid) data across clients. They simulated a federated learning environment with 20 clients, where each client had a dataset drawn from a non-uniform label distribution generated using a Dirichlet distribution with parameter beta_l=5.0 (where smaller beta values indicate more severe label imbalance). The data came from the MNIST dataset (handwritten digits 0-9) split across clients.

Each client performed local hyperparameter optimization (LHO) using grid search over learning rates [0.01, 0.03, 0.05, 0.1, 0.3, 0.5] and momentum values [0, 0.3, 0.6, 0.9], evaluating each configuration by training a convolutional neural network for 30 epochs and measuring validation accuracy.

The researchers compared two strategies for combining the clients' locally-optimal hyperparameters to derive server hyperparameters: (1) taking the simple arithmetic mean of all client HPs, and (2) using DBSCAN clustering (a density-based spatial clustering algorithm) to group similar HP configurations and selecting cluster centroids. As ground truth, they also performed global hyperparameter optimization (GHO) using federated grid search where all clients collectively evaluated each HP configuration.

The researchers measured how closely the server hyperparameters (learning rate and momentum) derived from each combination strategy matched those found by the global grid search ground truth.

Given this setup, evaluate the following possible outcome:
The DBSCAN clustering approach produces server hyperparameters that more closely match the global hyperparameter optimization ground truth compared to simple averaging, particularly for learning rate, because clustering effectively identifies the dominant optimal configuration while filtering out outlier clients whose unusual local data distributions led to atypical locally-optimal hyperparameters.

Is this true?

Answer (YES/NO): YES